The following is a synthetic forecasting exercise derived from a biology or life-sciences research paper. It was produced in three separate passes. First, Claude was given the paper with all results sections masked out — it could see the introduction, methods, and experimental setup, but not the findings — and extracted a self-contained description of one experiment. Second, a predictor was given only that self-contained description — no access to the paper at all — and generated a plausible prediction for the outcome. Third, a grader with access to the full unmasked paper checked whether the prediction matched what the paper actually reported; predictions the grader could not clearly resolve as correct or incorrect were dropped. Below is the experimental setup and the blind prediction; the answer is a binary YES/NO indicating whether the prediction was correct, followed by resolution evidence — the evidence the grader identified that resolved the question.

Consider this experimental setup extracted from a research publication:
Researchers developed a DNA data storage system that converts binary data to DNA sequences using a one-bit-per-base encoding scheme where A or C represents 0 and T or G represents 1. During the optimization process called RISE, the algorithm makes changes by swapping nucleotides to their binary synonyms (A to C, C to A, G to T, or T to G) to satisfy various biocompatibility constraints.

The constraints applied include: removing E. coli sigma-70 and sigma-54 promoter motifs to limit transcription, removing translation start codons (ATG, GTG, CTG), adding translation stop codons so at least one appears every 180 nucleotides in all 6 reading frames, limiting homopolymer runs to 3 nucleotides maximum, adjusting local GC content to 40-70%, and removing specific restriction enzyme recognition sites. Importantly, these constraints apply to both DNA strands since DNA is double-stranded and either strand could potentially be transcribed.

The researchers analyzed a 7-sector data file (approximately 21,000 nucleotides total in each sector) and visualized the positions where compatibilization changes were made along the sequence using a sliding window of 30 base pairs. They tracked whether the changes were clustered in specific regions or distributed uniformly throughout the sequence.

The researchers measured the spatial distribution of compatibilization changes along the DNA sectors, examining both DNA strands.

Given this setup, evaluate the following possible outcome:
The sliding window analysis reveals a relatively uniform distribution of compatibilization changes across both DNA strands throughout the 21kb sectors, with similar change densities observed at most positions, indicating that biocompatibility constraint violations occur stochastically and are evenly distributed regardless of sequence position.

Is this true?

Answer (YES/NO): NO